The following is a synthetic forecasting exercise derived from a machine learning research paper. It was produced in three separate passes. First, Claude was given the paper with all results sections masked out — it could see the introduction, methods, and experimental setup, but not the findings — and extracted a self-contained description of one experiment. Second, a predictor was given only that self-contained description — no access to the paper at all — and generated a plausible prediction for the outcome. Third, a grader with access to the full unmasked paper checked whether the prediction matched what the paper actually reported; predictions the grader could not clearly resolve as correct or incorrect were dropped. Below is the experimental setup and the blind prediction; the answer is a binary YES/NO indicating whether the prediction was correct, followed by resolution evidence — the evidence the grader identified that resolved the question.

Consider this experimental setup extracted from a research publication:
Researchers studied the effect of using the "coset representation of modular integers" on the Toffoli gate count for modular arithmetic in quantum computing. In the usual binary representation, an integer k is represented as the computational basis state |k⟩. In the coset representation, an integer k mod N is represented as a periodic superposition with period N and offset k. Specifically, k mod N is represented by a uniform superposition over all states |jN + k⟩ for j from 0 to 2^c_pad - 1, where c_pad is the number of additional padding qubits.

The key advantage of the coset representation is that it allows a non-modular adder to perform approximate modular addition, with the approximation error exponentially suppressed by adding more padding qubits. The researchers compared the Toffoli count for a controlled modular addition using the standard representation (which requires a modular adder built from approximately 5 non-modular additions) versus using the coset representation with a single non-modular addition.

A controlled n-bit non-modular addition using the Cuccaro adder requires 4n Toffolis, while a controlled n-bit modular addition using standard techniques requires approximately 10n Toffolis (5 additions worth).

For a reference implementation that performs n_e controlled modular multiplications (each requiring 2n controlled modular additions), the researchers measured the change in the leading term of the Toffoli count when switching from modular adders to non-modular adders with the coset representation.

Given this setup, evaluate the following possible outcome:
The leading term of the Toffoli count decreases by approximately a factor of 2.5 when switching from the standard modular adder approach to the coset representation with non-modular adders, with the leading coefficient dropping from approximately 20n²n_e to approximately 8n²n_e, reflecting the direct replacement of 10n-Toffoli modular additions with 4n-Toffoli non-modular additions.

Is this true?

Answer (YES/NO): YES